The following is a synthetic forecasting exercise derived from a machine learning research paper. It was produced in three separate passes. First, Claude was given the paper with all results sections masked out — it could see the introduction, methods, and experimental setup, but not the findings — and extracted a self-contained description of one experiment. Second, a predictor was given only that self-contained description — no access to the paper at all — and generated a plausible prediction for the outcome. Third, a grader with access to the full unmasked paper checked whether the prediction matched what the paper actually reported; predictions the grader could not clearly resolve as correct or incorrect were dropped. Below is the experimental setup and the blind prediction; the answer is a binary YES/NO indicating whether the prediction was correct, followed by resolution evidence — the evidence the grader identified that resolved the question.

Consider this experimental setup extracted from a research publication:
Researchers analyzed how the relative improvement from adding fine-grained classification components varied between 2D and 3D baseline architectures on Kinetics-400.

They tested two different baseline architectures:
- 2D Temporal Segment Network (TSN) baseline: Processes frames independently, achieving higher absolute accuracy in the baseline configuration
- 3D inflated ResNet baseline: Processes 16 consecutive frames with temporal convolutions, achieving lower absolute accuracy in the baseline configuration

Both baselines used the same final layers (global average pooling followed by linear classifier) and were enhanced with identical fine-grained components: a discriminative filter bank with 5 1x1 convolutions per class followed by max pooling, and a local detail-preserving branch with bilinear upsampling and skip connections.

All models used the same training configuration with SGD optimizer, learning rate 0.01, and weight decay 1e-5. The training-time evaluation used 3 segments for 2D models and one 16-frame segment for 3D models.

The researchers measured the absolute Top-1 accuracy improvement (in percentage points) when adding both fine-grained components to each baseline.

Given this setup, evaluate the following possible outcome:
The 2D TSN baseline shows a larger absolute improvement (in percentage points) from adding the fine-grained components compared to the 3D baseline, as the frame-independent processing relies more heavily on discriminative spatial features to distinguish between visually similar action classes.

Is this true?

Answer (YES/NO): NO